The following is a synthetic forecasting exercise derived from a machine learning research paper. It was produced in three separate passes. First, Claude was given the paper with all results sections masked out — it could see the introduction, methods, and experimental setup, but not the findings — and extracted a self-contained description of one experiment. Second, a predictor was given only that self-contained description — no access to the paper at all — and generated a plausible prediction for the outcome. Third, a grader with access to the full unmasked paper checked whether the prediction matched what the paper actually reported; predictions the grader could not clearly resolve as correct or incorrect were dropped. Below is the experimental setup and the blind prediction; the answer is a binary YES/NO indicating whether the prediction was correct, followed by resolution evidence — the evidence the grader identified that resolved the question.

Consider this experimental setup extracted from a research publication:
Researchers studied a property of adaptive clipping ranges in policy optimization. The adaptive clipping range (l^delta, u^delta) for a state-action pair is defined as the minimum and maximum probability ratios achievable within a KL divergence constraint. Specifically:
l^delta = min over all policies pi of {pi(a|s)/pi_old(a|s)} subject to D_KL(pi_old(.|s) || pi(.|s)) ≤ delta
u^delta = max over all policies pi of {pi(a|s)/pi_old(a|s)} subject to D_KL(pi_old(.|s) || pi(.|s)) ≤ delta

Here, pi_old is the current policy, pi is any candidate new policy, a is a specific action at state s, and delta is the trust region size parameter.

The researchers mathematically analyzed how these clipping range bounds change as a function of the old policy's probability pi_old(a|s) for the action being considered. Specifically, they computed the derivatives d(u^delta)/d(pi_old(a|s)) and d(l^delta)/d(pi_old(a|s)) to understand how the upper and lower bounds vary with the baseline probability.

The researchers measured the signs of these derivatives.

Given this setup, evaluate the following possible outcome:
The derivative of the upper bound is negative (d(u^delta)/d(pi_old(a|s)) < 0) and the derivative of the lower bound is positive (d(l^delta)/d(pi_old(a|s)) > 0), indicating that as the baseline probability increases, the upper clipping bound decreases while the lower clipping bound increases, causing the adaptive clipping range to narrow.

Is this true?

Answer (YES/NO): YES